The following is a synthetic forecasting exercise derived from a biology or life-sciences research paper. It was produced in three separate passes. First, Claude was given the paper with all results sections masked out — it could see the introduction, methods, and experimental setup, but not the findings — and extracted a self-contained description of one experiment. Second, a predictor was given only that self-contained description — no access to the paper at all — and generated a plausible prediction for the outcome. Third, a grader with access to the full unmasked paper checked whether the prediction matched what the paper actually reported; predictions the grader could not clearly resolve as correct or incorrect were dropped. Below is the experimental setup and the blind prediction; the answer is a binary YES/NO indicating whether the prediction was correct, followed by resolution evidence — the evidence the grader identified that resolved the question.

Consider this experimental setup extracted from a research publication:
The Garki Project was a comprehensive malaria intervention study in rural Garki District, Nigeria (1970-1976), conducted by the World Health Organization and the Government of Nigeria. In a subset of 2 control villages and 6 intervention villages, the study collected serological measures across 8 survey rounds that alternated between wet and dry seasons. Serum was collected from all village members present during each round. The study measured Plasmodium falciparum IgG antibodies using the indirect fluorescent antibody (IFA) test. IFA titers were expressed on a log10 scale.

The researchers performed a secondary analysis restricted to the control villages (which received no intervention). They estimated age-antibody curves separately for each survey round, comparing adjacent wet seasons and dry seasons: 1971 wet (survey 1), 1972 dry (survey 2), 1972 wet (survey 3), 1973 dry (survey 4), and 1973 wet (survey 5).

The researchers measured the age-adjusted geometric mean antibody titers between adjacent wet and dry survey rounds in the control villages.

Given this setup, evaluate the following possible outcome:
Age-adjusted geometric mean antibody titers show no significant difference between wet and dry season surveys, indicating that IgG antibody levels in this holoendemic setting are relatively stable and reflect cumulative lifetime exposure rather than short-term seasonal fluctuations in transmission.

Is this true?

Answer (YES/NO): NO